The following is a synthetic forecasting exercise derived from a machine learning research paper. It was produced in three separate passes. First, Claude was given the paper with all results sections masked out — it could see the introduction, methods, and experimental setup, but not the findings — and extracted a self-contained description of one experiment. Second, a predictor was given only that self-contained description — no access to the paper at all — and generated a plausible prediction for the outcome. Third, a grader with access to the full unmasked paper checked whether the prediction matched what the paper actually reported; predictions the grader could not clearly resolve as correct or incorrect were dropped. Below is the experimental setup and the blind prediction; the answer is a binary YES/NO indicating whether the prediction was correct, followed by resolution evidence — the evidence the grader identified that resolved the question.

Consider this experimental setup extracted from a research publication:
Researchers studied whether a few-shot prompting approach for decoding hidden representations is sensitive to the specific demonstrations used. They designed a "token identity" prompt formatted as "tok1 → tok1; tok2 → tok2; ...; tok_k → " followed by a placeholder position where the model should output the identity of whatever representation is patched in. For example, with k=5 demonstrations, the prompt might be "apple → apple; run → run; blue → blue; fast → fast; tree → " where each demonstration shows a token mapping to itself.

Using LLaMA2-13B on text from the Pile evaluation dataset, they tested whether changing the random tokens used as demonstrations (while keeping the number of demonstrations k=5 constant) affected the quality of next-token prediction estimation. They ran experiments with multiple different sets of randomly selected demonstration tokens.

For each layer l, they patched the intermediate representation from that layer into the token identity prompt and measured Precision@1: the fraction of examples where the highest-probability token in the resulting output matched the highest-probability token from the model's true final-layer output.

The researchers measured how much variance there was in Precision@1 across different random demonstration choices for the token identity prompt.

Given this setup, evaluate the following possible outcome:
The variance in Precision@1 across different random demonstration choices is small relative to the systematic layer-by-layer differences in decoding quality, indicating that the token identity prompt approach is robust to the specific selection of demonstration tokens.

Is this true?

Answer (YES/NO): YES